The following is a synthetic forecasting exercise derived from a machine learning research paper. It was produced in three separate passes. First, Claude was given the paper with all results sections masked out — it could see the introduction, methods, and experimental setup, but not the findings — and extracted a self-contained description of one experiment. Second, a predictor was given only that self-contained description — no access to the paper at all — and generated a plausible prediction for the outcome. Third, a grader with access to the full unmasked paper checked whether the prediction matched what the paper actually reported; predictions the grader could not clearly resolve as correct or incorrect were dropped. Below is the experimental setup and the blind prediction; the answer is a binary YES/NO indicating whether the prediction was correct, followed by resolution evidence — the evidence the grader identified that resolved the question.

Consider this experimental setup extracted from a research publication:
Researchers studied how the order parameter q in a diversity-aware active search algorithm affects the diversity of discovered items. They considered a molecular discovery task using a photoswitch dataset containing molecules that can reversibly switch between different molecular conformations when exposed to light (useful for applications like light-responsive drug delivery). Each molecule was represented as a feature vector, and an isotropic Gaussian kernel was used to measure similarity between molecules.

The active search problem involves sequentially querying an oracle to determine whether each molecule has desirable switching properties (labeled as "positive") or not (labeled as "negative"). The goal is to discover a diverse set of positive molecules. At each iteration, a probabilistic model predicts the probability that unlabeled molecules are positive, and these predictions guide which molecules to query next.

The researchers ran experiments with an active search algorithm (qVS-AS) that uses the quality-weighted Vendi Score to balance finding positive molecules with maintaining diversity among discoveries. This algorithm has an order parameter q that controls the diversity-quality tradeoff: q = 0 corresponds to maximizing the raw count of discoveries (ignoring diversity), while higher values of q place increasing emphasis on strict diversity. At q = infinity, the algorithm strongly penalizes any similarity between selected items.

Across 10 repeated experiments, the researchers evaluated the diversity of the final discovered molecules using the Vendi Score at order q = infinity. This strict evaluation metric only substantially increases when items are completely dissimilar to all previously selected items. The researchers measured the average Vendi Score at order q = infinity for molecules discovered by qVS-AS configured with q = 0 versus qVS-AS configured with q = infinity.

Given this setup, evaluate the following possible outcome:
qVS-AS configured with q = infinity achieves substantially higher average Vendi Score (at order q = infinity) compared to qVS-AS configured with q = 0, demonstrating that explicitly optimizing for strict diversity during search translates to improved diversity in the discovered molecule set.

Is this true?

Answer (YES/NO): YES